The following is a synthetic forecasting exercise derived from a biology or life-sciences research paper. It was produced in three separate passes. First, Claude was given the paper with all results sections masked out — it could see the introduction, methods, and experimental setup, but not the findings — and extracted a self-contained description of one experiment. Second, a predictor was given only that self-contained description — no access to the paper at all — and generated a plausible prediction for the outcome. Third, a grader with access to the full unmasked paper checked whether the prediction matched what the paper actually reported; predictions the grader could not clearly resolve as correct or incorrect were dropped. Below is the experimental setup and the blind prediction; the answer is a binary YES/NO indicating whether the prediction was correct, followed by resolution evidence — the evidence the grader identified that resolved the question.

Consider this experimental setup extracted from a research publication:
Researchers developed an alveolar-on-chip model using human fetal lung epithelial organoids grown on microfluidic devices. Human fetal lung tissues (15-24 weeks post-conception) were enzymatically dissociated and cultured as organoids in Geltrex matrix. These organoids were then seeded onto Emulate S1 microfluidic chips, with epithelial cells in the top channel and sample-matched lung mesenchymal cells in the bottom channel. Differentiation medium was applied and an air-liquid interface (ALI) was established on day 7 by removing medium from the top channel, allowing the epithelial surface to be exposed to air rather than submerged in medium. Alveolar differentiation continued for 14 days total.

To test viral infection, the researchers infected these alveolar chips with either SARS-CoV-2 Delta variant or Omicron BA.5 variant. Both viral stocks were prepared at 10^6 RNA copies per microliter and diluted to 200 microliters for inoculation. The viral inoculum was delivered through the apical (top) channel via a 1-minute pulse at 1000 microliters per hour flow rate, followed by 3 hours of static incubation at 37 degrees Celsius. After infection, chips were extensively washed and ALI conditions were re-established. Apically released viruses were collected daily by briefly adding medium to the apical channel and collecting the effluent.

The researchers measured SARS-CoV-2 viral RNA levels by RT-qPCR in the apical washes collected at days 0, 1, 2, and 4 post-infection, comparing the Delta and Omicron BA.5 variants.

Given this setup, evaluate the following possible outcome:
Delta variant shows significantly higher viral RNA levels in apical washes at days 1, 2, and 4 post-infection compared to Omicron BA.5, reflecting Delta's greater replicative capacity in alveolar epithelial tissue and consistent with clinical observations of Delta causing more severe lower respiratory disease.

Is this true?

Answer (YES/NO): YES